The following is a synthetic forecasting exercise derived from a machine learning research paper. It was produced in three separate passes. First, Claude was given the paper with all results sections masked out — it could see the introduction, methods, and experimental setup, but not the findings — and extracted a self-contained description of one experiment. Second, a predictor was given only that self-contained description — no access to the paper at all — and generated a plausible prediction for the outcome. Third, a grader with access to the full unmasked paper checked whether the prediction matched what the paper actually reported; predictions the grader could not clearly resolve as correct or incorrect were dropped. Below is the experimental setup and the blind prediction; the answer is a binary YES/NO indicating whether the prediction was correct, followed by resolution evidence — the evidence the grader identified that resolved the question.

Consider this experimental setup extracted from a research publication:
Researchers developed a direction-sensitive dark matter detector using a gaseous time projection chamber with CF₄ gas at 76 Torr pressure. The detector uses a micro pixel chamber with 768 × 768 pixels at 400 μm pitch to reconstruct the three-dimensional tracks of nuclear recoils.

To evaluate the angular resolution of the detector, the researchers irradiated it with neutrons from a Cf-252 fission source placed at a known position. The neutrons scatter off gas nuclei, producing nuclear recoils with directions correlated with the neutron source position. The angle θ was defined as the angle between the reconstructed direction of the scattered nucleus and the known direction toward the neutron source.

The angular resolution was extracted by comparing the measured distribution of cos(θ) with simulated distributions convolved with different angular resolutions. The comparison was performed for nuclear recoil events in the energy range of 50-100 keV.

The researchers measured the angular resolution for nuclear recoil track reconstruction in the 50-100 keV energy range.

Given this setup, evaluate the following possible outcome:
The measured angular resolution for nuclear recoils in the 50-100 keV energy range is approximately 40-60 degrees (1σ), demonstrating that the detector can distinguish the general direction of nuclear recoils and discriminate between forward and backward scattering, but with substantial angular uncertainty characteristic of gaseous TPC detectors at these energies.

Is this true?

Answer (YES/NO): YES